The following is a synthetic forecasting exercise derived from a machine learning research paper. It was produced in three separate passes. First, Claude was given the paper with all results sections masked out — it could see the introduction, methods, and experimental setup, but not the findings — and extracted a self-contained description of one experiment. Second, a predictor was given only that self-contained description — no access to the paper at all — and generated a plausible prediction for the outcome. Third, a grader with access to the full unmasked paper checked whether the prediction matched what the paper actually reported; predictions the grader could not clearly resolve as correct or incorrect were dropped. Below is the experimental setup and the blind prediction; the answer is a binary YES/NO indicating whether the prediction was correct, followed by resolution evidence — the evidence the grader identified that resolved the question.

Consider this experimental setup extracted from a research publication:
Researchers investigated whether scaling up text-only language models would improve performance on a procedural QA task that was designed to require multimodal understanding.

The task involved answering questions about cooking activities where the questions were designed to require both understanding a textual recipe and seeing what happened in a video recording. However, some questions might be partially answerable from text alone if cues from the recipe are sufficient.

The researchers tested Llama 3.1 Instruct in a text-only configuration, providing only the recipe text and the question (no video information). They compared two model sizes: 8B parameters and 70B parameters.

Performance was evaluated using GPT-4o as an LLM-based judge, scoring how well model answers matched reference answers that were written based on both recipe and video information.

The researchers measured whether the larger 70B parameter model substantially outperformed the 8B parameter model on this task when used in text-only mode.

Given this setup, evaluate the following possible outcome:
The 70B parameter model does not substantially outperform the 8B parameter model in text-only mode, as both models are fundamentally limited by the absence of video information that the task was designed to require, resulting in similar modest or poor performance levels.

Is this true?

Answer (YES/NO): NO